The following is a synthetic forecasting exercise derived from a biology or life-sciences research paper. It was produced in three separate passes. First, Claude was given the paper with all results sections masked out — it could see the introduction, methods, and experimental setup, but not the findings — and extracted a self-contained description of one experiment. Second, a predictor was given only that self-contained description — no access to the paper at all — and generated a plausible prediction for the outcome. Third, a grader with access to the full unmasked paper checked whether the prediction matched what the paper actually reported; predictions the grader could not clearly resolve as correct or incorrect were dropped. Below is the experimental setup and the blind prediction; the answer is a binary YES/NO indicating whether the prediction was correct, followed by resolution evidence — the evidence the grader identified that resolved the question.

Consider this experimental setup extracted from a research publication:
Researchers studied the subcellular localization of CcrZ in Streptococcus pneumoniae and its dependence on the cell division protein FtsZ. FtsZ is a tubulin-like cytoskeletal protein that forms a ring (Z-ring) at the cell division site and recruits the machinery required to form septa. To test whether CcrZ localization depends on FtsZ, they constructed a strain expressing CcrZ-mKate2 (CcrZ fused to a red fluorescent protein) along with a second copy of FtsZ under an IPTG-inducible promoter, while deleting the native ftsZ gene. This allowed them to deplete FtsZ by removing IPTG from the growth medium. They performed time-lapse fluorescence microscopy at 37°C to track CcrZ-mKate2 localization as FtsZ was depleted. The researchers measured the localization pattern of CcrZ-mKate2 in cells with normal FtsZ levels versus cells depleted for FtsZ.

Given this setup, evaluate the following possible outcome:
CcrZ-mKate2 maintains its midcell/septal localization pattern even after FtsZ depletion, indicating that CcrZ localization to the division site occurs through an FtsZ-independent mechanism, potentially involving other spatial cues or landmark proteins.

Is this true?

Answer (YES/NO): NO